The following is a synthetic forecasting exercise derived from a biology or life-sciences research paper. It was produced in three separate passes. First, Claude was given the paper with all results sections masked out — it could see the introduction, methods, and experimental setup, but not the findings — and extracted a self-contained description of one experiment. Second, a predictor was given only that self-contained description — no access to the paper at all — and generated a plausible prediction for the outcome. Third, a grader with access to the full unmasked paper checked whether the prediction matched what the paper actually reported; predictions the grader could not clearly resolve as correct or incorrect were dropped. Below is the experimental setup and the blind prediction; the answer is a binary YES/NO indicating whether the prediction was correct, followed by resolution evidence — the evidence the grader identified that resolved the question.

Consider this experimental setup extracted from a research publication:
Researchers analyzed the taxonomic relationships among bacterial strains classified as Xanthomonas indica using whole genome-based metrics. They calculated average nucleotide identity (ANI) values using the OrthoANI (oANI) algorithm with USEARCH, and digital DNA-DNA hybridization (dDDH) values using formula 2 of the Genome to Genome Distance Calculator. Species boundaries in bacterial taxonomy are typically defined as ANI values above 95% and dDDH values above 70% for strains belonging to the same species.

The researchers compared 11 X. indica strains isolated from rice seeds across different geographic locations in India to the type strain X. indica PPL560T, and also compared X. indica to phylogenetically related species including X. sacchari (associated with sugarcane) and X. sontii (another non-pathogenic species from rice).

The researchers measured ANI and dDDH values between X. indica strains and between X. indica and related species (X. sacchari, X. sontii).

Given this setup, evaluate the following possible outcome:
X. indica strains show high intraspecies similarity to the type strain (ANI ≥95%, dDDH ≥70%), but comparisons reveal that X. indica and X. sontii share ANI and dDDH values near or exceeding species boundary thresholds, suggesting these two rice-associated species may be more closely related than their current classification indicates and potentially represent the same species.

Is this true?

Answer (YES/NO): NO